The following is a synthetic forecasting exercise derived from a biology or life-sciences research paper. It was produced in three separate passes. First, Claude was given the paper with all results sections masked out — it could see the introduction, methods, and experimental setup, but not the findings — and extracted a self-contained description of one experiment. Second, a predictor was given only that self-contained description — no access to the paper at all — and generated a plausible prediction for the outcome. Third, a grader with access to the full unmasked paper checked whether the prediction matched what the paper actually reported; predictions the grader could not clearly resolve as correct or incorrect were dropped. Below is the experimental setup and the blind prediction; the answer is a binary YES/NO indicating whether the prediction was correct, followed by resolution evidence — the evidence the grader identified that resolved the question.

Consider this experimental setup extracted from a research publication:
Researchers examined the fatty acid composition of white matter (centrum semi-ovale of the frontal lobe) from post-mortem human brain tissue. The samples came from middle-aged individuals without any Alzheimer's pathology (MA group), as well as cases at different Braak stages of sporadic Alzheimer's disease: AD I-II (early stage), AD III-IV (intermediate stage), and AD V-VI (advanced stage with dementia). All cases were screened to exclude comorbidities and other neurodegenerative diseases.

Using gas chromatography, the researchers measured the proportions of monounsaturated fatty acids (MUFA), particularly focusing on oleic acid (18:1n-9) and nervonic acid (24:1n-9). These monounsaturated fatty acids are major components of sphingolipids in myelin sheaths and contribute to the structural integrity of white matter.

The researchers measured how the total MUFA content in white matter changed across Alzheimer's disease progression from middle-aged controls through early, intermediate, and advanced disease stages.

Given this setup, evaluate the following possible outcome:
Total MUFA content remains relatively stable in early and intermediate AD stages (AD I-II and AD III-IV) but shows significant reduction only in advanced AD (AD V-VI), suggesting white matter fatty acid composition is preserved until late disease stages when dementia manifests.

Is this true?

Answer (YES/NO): NO